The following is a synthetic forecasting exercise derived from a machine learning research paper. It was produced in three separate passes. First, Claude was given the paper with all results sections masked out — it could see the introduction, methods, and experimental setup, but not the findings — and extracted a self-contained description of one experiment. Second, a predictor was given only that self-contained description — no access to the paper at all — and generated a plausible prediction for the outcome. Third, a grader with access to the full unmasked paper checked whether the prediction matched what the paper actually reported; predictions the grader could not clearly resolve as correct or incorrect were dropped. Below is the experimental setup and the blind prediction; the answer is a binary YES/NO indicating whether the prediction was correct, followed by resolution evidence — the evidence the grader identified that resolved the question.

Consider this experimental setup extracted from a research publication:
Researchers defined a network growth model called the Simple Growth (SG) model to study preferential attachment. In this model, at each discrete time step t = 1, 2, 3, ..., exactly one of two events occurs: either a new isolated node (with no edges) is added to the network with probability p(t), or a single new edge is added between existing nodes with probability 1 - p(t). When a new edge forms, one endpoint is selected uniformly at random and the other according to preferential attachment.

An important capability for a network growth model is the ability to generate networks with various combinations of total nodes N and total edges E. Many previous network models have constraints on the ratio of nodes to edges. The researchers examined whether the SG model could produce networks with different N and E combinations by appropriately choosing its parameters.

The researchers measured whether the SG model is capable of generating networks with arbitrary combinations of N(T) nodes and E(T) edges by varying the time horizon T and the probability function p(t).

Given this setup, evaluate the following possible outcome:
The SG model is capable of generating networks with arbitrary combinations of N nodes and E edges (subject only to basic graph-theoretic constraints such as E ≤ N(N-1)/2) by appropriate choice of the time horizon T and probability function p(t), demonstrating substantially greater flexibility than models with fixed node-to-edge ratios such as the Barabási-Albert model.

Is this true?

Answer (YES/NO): YES